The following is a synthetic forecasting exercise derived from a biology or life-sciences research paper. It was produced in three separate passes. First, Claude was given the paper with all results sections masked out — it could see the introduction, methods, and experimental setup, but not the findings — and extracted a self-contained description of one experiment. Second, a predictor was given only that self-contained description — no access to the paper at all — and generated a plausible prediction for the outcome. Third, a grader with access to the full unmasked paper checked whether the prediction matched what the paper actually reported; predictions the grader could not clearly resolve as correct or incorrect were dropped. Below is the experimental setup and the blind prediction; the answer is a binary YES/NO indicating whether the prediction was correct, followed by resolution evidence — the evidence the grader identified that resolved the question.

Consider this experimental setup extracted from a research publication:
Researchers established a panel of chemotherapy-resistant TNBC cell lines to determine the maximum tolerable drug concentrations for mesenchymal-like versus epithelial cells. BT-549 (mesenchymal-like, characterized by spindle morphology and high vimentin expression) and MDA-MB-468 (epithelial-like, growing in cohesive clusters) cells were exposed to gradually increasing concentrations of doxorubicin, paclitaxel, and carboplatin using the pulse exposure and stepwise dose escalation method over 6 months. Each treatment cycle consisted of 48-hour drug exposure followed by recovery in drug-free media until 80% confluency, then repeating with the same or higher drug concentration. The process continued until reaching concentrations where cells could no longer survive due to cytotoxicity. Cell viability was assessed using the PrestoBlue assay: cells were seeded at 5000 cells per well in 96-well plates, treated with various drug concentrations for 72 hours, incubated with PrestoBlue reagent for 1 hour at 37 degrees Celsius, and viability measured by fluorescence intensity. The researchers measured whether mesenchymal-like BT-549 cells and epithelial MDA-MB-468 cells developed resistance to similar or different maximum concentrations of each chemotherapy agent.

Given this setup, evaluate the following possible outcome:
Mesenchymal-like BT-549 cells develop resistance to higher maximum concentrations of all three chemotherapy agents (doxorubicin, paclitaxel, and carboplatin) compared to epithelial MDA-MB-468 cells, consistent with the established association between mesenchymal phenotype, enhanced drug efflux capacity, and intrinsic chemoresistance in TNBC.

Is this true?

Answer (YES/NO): YES